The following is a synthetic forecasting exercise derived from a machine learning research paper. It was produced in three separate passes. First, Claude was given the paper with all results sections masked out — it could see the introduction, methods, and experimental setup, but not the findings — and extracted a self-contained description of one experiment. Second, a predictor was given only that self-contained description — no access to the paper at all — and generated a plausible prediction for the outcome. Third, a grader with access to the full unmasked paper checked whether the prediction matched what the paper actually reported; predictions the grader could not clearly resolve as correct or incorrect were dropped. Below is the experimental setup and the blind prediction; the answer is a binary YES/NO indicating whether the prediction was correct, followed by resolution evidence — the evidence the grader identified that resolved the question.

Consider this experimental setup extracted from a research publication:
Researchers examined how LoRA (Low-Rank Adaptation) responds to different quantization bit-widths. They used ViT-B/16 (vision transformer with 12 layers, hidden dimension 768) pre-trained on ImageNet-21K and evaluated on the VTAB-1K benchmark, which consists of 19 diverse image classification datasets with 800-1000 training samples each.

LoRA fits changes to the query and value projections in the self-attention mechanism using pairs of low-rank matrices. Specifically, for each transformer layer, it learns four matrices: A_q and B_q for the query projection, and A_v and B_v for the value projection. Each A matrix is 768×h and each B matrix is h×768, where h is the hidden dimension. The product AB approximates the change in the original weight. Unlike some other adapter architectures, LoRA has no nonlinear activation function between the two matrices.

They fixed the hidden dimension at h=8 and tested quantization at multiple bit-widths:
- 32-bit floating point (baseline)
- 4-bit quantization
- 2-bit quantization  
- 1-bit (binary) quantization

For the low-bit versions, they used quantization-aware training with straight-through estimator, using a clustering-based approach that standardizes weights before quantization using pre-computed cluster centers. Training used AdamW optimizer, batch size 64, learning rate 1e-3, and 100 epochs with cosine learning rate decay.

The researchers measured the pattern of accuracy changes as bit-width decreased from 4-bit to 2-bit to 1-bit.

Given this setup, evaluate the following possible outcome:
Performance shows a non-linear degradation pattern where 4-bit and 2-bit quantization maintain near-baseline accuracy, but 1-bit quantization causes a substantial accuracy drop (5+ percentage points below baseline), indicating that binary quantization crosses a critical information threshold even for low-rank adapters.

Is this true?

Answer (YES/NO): NO